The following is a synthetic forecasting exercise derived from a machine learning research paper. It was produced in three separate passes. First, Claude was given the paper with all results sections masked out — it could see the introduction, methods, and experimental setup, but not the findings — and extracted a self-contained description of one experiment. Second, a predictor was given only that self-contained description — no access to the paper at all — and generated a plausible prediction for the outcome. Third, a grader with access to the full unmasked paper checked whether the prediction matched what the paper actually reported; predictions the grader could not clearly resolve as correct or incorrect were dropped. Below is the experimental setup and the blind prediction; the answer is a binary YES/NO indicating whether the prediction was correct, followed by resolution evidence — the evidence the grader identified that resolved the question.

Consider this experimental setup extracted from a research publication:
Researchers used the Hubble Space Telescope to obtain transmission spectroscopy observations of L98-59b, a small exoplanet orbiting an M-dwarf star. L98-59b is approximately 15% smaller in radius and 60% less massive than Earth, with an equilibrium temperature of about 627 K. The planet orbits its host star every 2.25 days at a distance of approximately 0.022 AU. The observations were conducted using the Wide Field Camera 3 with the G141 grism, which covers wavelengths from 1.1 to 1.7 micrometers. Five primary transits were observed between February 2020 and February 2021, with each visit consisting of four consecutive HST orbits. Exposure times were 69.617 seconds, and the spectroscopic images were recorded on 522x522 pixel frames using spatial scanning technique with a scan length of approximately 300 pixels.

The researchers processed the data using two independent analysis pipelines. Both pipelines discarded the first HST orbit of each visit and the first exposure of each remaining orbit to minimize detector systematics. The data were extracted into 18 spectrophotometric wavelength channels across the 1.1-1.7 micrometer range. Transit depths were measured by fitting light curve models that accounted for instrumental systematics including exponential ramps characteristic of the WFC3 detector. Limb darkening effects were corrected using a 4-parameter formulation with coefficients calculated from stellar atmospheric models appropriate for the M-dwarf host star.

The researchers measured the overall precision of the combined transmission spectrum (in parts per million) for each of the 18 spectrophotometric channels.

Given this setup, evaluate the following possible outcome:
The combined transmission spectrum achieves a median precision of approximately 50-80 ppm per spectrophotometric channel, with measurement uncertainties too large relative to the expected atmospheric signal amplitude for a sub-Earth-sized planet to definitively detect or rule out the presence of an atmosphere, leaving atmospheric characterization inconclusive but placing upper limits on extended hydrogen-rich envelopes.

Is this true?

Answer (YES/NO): NO